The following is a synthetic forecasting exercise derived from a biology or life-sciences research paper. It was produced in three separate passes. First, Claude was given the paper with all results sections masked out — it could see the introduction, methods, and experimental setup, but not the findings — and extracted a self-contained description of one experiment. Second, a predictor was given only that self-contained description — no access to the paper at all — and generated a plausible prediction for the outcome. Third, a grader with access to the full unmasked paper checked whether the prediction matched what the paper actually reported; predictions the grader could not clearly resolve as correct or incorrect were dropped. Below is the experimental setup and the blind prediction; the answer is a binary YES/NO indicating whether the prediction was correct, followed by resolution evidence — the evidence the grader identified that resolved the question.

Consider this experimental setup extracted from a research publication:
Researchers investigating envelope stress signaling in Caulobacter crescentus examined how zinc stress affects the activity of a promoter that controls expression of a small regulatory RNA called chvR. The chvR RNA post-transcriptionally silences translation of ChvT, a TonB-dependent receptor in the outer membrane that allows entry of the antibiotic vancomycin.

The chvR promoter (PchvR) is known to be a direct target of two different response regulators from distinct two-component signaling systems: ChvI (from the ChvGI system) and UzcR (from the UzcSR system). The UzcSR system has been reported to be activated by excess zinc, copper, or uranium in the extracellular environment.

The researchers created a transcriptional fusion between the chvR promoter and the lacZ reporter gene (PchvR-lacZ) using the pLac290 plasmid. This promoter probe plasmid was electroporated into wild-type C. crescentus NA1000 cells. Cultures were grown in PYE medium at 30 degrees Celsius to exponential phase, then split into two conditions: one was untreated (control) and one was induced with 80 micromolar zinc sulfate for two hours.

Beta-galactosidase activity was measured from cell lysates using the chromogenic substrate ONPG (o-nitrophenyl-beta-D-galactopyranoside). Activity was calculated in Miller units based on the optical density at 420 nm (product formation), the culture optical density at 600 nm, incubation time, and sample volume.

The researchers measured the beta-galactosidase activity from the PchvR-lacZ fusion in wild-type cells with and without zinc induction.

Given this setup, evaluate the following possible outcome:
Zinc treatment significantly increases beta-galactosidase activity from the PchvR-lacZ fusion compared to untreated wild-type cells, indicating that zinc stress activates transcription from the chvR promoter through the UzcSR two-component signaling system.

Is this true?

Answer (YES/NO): YES